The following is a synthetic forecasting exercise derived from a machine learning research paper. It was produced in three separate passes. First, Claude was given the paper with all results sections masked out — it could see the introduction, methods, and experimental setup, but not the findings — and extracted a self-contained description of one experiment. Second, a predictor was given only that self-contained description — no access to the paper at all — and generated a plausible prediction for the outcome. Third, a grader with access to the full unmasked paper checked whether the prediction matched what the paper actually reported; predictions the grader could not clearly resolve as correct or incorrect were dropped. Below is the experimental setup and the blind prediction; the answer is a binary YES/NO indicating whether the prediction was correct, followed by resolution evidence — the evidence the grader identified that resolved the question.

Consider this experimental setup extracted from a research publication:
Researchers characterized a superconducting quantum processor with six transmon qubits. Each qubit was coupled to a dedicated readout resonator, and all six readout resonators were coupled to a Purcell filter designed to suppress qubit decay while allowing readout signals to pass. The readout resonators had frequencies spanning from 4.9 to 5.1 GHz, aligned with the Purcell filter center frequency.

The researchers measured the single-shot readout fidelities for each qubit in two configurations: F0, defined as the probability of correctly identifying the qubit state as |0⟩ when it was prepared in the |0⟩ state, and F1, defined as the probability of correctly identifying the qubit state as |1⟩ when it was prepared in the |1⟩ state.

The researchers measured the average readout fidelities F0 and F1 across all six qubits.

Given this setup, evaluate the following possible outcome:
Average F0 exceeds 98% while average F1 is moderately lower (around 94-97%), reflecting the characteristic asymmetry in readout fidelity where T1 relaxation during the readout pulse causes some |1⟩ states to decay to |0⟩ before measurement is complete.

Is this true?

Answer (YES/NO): NO